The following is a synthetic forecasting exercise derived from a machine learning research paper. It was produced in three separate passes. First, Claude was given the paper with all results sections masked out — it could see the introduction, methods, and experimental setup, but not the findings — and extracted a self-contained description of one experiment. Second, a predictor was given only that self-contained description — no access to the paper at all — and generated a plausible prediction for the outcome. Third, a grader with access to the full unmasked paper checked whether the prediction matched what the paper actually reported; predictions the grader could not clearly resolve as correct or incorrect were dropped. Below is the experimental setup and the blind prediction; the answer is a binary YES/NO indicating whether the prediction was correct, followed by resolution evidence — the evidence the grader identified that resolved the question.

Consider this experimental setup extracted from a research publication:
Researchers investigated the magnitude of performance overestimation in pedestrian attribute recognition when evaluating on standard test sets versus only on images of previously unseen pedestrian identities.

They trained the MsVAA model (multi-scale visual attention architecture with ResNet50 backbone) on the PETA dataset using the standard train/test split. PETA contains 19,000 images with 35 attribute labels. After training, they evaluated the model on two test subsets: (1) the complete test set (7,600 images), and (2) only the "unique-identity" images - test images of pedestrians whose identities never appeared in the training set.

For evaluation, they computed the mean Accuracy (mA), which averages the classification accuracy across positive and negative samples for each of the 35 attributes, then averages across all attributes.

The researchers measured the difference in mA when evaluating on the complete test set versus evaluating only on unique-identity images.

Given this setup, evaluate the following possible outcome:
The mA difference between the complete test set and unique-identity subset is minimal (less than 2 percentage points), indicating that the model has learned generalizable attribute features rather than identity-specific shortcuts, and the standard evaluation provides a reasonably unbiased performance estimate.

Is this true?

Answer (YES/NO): NO